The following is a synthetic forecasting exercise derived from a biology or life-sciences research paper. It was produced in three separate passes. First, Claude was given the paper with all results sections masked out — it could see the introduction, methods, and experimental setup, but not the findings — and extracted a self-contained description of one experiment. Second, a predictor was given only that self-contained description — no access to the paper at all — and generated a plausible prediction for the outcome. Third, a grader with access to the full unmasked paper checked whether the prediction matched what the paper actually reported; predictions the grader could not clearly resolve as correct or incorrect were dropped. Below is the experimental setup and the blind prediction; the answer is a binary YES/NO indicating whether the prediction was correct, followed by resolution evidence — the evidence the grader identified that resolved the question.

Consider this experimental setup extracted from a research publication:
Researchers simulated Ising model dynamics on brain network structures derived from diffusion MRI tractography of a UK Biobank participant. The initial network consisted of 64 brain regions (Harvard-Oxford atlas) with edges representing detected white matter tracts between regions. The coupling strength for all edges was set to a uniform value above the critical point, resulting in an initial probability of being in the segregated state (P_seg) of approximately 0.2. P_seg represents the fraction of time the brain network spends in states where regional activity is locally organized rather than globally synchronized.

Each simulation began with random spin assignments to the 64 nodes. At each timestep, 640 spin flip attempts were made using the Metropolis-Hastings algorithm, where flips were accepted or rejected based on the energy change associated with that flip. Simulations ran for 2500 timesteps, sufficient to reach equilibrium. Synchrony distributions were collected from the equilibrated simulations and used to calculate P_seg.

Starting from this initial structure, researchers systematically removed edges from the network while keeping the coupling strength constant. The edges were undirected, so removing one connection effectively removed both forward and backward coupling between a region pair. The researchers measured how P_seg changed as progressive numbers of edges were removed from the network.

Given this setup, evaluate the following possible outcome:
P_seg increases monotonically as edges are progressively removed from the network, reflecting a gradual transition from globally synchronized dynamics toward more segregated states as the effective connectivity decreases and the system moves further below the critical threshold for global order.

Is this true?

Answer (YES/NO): YES